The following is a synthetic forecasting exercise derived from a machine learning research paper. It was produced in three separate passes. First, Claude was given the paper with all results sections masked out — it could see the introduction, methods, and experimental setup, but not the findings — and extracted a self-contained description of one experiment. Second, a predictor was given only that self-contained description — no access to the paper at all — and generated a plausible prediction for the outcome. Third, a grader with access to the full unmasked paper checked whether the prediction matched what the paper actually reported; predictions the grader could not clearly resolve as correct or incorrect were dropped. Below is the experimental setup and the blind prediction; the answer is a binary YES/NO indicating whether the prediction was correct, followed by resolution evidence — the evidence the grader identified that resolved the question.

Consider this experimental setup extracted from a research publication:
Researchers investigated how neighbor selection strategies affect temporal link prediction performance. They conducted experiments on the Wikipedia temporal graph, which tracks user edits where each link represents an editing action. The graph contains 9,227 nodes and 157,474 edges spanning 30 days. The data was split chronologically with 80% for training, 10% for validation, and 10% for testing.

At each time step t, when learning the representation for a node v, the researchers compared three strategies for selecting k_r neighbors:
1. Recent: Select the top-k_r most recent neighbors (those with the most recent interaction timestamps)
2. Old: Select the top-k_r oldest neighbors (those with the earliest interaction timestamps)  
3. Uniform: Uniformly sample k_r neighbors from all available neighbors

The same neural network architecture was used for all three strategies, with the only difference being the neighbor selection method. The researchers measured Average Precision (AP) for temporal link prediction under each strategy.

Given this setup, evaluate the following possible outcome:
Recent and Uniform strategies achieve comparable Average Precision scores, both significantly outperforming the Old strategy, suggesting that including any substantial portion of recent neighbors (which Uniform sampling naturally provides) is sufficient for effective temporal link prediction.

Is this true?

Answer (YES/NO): NO